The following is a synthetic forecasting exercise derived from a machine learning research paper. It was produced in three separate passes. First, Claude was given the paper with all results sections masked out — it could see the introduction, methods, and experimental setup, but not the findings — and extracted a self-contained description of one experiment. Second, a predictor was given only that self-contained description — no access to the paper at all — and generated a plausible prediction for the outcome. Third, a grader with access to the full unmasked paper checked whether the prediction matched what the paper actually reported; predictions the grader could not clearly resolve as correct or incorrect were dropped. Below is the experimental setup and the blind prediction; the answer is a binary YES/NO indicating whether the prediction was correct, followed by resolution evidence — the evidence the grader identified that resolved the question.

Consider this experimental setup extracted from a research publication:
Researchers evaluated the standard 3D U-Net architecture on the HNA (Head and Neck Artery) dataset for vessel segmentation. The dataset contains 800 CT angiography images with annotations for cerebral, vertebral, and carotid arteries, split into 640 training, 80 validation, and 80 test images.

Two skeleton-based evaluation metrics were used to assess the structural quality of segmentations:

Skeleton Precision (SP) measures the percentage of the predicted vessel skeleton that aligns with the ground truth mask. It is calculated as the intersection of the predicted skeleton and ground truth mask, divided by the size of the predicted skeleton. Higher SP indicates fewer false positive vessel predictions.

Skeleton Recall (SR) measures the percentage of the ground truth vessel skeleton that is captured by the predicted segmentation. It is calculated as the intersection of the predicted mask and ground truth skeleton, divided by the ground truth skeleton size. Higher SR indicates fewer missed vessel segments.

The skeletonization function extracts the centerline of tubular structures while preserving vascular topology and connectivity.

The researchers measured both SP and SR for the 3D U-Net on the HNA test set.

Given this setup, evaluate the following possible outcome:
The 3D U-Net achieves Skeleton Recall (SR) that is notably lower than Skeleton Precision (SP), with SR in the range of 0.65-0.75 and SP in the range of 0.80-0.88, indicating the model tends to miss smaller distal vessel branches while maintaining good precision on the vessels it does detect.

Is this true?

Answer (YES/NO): NO